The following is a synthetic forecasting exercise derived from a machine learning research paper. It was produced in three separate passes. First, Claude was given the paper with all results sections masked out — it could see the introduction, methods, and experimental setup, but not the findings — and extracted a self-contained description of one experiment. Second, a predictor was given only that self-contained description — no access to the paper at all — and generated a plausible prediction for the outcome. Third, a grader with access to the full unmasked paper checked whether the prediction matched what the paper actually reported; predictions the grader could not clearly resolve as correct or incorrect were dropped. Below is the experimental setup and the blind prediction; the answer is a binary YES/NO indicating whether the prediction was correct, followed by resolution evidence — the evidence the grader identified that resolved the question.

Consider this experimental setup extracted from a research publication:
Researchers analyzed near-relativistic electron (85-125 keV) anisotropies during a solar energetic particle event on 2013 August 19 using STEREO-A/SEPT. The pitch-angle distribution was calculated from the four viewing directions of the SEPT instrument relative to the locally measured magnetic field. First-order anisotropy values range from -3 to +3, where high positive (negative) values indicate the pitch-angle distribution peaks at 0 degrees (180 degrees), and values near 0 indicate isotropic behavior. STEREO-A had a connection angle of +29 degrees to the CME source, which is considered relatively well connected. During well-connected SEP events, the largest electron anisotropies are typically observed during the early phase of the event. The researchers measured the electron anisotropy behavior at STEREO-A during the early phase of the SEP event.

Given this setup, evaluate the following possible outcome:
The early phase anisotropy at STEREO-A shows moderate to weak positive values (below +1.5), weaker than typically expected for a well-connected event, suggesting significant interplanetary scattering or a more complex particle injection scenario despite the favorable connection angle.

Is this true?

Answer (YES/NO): NO